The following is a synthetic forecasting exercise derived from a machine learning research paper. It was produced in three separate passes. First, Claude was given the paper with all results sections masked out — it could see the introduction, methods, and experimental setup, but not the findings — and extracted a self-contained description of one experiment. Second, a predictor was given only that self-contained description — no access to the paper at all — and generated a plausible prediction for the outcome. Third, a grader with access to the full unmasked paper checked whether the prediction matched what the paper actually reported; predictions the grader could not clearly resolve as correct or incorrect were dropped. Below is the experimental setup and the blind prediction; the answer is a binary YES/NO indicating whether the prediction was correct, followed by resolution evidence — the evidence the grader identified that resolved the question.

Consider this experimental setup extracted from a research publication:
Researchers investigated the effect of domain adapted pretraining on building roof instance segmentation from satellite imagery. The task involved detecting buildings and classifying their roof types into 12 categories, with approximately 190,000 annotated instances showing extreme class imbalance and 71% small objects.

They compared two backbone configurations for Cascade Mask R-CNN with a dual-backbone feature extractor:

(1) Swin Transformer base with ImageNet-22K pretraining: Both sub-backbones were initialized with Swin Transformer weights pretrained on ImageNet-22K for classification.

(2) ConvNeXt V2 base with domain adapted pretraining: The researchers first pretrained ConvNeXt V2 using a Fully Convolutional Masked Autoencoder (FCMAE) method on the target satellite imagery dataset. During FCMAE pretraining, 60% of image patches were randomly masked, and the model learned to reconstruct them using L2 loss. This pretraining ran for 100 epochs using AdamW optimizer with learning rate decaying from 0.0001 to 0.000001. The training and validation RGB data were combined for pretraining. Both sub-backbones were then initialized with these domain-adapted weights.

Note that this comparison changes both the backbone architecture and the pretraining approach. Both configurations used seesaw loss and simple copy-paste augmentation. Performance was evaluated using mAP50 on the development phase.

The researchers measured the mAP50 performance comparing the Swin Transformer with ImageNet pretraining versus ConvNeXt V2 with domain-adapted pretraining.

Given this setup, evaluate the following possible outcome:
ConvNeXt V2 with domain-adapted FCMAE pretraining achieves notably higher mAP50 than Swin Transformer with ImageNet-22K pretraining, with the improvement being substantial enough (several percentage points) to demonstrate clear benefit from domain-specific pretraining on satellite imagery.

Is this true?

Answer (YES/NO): NO